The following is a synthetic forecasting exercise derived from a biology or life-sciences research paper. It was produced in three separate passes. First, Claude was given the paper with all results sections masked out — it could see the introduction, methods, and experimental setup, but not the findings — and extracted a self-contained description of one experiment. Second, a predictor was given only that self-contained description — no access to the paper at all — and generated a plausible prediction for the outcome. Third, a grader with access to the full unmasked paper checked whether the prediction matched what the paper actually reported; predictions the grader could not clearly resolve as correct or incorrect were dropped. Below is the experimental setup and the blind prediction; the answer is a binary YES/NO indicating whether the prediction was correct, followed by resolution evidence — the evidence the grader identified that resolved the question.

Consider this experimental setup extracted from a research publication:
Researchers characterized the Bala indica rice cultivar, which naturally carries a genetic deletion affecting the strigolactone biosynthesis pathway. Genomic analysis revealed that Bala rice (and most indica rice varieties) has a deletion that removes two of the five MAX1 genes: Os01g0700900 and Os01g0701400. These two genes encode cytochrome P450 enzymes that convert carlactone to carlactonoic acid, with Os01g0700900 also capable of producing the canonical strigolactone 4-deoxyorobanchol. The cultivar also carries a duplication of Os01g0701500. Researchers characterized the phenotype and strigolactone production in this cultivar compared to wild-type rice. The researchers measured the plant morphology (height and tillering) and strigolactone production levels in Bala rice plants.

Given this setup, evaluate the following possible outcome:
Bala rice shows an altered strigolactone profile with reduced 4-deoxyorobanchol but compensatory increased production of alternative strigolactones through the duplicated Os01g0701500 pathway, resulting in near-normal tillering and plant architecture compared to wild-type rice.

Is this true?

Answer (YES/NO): NO